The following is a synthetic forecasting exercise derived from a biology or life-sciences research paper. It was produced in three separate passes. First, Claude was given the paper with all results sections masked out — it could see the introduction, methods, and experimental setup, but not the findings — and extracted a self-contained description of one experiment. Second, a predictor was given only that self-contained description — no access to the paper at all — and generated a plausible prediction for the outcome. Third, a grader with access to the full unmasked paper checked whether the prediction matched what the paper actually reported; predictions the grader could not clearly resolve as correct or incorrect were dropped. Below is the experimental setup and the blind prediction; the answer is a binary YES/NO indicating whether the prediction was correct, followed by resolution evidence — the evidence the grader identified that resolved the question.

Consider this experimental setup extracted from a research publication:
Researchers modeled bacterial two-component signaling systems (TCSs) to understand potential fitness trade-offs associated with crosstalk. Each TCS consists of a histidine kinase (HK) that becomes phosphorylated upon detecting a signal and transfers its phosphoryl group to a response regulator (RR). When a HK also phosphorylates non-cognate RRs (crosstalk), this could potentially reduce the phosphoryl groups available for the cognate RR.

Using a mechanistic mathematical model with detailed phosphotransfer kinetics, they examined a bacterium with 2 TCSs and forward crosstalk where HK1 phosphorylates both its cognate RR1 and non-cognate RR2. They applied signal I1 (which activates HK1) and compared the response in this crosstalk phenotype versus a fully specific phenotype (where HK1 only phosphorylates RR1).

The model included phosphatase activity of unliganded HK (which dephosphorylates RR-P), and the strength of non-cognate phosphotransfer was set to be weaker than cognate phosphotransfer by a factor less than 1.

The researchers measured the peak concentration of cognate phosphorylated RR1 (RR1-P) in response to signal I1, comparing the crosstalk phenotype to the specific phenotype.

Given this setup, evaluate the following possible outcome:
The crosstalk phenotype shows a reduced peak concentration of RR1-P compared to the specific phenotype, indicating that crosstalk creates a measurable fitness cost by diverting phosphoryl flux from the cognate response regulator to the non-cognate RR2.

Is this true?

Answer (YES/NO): YES